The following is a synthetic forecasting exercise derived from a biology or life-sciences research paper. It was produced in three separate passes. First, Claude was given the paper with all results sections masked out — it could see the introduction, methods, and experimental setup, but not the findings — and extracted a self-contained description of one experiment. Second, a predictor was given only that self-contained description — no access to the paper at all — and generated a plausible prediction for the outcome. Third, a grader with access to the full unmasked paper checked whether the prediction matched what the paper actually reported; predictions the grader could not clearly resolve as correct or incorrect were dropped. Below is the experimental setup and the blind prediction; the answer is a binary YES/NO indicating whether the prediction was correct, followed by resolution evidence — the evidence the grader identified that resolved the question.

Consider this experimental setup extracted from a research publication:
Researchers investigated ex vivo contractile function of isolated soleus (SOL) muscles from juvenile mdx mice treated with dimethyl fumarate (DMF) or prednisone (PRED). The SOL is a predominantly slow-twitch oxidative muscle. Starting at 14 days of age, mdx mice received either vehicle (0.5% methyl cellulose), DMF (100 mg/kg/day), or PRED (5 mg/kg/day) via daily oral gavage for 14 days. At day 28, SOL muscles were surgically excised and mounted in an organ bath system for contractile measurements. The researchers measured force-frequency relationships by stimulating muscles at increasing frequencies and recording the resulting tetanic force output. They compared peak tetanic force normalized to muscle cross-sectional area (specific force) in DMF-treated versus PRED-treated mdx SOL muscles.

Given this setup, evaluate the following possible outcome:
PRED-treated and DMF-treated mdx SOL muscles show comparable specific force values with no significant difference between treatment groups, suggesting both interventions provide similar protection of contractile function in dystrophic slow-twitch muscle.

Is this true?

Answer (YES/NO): NO